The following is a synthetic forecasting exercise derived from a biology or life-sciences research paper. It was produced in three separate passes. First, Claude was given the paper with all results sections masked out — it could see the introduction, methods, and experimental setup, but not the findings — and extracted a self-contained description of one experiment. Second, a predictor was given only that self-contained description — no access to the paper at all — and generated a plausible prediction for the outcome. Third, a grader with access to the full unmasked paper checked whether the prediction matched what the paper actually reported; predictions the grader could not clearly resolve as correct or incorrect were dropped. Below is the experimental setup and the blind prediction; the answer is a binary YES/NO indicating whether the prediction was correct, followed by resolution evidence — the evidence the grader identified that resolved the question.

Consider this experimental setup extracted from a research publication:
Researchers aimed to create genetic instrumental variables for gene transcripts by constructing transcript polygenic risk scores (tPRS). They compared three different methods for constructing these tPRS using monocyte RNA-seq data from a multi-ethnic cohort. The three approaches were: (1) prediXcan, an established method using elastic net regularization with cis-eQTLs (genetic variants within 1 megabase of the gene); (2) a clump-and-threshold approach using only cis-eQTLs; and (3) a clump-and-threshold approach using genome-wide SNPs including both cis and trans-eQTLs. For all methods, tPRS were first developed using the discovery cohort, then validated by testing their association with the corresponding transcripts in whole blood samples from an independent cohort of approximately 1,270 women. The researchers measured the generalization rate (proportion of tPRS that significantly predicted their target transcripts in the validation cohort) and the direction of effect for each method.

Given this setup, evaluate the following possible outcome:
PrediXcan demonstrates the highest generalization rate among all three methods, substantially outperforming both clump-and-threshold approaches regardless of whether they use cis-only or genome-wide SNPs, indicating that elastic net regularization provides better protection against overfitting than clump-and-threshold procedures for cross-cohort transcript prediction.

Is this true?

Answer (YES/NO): NO